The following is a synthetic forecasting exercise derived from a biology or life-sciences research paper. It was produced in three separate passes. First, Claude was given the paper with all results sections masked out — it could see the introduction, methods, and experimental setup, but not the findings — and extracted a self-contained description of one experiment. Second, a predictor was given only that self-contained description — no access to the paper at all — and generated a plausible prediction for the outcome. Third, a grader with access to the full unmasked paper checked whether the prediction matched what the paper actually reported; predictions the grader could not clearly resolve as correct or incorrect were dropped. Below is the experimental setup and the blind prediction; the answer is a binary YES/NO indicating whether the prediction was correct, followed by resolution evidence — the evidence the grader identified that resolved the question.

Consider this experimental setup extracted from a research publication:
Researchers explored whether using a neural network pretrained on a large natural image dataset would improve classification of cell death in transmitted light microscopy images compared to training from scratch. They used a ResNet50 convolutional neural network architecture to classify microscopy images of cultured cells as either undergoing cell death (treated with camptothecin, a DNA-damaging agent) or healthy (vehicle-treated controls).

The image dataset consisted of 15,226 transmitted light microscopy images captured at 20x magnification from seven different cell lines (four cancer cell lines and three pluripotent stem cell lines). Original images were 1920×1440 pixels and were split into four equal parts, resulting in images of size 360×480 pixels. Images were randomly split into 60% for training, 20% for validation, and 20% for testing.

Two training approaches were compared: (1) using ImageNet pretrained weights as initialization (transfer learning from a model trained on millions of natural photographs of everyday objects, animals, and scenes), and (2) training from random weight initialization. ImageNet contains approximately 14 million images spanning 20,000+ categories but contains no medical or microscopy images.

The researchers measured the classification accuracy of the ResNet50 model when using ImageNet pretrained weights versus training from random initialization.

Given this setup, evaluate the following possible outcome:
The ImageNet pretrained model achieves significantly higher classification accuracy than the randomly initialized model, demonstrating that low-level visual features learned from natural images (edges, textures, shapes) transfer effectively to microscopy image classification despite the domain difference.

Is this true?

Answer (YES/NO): NO